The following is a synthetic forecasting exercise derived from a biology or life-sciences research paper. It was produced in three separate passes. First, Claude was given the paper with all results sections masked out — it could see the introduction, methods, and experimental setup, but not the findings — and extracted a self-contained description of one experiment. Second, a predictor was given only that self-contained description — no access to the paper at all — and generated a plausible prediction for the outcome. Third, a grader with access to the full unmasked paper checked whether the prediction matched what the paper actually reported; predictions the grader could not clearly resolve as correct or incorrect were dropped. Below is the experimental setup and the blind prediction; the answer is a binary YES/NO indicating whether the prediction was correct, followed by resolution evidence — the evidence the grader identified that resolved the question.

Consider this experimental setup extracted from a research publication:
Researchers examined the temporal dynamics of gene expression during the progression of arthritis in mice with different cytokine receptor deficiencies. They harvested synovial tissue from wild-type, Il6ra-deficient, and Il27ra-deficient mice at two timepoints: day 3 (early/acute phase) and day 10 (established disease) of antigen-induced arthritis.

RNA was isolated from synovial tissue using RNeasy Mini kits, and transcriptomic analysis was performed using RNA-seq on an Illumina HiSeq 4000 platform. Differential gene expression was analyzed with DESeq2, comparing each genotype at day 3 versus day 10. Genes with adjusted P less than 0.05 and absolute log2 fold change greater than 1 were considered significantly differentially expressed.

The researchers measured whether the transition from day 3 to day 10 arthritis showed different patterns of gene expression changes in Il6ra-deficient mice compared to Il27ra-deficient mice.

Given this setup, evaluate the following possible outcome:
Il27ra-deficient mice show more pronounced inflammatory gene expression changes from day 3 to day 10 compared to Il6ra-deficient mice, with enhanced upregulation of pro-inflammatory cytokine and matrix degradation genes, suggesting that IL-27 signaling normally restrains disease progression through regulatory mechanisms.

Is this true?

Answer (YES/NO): NO